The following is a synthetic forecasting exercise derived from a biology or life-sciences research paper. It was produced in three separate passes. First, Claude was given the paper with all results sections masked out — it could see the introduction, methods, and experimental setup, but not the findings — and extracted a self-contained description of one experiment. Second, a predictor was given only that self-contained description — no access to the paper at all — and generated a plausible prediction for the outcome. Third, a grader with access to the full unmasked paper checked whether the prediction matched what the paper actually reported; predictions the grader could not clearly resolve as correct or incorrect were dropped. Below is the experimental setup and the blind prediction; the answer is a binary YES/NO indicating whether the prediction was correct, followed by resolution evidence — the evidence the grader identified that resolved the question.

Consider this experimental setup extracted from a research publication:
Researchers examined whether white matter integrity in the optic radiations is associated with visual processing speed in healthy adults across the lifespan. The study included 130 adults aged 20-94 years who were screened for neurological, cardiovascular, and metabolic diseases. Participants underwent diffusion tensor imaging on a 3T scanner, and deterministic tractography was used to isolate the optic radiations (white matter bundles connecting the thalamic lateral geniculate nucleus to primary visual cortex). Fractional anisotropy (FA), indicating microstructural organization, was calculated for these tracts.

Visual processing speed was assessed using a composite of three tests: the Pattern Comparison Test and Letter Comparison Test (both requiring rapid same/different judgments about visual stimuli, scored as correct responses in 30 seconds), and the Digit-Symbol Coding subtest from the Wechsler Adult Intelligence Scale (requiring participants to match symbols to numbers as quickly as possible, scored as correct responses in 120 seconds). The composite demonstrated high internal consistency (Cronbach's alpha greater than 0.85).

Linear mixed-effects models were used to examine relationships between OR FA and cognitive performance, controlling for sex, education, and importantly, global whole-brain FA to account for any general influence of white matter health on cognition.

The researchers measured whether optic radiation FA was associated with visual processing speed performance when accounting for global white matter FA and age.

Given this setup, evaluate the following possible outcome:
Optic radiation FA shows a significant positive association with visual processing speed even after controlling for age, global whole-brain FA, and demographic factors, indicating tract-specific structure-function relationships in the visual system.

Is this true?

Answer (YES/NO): NO